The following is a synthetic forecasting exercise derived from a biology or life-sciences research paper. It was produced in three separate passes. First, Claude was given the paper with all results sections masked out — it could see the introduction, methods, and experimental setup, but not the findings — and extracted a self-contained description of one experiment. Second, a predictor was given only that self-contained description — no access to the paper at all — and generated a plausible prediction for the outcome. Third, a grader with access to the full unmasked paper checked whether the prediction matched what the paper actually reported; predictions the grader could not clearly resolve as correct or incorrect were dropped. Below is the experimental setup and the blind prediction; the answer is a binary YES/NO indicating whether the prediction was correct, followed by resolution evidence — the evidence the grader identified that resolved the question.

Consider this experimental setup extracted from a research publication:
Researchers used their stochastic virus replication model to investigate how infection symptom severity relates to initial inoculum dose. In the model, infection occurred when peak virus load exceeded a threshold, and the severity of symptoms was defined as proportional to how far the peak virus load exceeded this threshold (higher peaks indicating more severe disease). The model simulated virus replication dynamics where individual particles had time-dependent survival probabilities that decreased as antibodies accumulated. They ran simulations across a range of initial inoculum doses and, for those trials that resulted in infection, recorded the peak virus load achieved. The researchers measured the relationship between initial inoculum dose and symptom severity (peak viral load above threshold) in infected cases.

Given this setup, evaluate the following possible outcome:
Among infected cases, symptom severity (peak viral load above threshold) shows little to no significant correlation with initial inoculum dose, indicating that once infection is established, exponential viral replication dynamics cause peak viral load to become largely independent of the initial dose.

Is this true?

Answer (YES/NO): NO